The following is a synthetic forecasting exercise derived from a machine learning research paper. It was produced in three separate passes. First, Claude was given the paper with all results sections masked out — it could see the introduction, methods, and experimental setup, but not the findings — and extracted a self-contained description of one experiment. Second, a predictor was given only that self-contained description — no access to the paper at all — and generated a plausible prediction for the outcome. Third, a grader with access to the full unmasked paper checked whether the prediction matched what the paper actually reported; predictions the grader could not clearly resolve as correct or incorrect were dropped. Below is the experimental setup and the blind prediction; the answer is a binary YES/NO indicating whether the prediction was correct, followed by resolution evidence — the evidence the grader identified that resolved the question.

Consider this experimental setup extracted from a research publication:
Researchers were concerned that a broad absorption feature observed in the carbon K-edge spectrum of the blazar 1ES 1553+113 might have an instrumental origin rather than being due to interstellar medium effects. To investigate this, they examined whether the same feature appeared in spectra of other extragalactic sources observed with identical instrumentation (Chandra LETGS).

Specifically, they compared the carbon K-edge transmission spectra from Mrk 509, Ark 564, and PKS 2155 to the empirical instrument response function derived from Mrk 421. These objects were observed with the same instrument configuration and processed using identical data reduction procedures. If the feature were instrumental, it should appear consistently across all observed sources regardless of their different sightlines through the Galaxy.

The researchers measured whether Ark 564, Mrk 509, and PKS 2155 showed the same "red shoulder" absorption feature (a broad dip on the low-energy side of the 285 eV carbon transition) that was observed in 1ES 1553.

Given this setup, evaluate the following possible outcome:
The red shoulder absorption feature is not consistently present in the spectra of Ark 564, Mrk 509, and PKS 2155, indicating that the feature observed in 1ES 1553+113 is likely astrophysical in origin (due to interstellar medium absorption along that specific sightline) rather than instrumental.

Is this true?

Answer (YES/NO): YES